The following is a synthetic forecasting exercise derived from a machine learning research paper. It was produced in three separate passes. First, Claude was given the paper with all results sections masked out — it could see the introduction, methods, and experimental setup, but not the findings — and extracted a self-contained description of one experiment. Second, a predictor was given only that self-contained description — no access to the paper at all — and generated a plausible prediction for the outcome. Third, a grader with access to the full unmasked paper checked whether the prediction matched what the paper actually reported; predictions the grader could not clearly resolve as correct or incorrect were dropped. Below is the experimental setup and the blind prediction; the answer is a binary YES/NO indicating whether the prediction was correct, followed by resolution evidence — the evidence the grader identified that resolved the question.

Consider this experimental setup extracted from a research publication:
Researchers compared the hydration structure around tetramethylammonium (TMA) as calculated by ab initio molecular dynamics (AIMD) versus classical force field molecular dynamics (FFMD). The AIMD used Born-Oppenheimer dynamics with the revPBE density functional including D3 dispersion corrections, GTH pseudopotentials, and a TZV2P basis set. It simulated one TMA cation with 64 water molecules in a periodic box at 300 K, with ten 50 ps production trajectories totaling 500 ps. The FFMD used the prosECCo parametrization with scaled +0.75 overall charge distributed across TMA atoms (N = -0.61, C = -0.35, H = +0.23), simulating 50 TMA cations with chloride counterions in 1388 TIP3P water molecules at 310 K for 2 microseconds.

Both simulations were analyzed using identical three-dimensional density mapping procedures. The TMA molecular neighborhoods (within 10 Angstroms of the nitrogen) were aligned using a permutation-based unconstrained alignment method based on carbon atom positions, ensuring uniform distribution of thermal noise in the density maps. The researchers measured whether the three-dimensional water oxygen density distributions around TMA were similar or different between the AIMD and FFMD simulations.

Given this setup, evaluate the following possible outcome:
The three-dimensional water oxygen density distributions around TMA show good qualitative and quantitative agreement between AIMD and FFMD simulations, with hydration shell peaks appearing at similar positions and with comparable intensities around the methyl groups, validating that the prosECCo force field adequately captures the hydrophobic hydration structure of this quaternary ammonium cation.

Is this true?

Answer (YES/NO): NO